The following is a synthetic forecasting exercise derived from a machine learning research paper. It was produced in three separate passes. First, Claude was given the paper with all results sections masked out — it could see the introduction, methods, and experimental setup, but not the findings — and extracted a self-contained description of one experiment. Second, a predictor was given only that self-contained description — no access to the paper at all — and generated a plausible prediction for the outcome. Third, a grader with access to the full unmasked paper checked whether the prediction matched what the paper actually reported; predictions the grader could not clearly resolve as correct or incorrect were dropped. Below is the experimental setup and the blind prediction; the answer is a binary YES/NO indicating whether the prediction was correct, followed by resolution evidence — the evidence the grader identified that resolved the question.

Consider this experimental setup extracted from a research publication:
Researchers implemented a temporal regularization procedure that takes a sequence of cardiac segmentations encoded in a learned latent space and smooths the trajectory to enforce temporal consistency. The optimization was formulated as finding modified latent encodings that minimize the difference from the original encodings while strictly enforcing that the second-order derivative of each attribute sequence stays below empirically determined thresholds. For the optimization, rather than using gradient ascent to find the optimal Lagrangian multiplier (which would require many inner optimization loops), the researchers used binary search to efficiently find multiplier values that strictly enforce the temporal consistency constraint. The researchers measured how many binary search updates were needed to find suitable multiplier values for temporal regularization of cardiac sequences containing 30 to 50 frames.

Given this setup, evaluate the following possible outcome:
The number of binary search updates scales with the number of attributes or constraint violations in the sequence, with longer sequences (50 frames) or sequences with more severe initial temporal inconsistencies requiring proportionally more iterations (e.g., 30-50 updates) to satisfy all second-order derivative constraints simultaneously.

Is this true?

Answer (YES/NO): NO